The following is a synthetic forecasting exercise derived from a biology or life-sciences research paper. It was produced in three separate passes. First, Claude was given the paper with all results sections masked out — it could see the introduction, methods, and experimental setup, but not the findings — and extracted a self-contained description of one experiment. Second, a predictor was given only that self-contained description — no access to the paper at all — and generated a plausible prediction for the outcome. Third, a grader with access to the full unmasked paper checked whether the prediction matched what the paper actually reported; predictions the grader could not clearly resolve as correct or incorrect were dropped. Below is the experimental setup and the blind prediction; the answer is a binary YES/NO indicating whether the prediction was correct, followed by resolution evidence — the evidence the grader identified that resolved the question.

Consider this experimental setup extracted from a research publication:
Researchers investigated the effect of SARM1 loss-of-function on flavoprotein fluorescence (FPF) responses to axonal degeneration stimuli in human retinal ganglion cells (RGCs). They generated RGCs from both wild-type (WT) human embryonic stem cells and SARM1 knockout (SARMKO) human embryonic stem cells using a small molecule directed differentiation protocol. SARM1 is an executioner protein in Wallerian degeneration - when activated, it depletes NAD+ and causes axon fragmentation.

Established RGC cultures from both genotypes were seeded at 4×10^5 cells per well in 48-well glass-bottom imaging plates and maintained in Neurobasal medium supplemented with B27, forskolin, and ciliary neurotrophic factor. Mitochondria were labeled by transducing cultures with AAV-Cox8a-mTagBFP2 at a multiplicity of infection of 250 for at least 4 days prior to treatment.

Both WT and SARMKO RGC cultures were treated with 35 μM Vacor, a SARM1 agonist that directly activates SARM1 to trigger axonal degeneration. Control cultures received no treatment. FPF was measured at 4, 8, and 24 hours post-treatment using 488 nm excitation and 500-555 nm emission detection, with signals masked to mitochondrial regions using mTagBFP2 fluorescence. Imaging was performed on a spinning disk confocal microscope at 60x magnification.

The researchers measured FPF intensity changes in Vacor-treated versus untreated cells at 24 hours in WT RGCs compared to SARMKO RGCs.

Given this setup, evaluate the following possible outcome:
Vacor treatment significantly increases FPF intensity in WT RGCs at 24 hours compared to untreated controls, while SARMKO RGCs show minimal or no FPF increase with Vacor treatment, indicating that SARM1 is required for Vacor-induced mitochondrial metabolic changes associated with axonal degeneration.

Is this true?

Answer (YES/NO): YES